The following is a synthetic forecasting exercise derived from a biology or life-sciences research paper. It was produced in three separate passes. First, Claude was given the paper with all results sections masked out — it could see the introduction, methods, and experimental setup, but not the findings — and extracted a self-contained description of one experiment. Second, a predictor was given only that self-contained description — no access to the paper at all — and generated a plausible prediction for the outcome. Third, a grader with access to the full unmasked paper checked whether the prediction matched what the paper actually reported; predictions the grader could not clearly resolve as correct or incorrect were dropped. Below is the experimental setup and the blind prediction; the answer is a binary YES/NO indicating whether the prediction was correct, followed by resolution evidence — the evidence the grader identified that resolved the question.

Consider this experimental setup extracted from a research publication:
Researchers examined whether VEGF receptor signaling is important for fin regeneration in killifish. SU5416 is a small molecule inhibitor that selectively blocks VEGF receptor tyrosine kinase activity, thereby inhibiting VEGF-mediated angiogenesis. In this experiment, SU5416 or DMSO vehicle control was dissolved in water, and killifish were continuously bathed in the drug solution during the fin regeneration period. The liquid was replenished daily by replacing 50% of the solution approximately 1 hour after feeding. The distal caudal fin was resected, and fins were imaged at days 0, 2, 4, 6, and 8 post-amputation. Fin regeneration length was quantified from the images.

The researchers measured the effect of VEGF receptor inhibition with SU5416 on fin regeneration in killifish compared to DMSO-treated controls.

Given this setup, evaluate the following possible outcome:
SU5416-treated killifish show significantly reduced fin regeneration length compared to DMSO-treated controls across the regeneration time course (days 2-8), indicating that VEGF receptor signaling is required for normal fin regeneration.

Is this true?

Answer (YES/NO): YES